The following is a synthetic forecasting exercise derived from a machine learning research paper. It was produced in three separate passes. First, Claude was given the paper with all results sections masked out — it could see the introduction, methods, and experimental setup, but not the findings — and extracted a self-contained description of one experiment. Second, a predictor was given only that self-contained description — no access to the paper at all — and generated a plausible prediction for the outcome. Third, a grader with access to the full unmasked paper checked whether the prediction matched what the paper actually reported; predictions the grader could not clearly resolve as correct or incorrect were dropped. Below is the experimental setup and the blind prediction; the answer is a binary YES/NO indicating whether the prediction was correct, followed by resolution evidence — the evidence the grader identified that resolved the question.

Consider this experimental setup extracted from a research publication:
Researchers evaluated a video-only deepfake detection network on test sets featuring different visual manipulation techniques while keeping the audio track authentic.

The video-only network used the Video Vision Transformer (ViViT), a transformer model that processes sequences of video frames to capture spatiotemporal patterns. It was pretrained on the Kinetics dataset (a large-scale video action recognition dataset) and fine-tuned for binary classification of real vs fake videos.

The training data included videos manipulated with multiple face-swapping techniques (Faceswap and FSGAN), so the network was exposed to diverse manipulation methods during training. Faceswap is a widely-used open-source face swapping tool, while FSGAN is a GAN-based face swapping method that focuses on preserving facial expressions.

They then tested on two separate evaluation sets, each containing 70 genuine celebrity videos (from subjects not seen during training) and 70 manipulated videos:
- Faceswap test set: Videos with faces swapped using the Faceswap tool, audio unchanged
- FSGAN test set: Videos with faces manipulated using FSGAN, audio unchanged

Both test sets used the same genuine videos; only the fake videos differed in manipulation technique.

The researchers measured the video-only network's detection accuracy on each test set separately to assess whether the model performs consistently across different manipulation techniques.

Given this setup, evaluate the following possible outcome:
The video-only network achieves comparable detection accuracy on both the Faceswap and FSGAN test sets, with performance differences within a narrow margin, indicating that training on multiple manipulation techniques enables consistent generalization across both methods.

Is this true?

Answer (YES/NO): YES